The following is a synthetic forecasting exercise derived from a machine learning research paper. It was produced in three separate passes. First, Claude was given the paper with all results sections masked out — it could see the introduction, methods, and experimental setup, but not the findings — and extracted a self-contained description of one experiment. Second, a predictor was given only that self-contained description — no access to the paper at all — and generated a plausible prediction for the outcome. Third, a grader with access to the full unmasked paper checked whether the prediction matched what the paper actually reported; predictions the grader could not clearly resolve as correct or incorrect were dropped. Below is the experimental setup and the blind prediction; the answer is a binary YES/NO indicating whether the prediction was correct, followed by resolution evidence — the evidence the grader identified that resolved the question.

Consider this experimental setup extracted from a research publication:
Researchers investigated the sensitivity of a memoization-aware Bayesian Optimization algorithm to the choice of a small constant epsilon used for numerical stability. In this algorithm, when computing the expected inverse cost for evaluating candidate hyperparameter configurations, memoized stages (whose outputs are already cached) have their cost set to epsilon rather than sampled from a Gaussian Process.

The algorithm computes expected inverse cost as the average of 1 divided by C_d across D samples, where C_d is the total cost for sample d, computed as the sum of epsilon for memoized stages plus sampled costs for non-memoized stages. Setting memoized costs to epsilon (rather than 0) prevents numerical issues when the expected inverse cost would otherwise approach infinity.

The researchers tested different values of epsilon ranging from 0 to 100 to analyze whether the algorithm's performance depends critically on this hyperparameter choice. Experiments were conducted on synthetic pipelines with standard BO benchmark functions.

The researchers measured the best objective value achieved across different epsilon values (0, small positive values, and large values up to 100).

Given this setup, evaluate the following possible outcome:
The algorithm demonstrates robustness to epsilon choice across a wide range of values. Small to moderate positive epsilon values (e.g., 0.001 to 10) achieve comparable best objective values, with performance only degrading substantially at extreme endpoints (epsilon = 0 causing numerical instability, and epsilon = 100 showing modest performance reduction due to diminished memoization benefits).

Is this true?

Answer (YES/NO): NO